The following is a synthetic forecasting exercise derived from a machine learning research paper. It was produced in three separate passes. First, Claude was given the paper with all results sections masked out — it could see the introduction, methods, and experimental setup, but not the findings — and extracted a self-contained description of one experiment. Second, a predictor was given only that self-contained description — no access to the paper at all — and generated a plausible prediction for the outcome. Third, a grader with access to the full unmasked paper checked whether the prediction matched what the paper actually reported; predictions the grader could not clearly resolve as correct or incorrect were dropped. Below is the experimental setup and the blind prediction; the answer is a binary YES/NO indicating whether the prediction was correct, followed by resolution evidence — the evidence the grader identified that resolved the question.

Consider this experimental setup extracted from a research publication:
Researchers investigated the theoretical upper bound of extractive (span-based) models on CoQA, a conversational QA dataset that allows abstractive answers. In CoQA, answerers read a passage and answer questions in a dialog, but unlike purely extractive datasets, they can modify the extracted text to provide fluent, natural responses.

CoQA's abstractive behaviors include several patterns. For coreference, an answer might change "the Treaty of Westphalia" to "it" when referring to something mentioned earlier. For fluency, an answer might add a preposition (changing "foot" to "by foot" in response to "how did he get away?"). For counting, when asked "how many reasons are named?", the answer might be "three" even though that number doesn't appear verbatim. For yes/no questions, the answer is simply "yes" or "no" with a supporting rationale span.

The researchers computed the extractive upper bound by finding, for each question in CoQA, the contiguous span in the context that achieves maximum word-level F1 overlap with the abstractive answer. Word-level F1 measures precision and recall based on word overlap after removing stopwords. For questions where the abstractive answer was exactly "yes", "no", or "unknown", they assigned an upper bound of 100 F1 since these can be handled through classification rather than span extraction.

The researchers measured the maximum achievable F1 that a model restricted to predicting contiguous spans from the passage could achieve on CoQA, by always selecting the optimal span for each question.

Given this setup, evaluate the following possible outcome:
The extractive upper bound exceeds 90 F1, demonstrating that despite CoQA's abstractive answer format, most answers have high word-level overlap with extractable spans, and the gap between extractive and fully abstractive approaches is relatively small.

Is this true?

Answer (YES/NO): YES